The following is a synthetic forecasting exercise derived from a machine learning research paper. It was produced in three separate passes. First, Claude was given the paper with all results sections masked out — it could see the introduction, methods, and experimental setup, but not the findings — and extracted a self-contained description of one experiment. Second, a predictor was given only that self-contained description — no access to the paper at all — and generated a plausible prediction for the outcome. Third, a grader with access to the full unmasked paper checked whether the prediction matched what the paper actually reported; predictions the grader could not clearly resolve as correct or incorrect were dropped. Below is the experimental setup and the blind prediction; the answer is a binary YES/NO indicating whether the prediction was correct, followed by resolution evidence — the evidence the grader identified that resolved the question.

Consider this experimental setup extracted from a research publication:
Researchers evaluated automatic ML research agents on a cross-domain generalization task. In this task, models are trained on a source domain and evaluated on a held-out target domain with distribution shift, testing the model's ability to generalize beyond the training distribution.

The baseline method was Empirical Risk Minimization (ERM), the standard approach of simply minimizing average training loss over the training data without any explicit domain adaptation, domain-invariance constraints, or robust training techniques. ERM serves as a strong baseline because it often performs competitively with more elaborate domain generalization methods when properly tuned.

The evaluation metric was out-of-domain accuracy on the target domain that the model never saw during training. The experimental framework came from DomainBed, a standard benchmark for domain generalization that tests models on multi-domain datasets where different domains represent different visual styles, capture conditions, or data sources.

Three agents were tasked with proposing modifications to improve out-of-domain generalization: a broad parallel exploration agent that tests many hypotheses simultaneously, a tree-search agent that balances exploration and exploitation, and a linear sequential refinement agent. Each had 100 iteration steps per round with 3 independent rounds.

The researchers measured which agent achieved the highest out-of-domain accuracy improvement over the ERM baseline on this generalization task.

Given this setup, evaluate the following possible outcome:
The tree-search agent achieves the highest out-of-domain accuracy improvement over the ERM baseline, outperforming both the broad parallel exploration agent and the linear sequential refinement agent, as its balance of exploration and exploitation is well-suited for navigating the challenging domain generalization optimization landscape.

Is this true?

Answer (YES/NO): NO